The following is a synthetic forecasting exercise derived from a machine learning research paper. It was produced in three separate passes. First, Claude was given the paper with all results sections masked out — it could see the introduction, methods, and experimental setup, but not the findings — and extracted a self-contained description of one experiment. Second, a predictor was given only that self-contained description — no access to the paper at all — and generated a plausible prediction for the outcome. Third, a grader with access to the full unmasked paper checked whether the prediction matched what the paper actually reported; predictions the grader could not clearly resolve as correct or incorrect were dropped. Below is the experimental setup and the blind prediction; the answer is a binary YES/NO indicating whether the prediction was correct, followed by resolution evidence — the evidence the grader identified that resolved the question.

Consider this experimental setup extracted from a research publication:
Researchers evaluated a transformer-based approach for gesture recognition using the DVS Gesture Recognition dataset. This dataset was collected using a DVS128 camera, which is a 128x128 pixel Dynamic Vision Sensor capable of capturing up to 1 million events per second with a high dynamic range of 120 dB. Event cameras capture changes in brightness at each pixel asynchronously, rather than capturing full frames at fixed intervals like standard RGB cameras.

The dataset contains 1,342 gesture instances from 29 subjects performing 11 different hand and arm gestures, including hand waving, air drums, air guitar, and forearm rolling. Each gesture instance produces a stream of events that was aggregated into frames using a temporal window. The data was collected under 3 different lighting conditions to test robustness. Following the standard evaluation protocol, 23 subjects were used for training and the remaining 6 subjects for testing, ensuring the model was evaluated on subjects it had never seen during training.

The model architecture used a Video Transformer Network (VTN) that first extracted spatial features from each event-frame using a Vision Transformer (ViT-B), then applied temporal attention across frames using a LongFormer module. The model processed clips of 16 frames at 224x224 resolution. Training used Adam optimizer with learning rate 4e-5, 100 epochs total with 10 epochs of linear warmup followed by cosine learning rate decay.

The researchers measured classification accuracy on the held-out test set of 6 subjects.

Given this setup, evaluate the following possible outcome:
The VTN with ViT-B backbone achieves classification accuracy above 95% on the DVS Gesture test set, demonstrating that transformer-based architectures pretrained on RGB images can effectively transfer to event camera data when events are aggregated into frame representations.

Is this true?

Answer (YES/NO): YES